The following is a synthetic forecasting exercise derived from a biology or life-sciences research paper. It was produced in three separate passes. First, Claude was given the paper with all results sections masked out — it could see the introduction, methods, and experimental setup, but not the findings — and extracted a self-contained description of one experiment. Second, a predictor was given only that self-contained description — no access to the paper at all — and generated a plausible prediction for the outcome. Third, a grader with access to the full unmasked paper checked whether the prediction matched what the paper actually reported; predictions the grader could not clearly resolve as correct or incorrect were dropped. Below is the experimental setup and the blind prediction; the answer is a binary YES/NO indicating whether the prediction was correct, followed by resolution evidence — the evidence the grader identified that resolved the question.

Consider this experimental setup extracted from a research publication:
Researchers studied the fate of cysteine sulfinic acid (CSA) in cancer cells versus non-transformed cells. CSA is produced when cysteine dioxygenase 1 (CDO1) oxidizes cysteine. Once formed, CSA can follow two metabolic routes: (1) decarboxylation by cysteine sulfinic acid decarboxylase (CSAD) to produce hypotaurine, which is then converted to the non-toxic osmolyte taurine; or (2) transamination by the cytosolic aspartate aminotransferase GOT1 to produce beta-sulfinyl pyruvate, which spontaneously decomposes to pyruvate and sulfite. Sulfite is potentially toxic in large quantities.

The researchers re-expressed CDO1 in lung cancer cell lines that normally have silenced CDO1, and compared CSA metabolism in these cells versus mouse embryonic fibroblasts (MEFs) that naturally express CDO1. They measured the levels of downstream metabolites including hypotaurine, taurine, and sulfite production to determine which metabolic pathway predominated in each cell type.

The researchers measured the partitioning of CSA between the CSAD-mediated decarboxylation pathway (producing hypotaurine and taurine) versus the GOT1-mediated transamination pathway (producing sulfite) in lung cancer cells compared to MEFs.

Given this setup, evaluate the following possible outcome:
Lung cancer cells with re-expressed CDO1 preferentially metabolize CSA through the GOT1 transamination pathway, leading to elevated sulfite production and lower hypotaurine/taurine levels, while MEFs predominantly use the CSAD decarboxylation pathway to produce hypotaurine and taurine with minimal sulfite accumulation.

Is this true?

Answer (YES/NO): YES